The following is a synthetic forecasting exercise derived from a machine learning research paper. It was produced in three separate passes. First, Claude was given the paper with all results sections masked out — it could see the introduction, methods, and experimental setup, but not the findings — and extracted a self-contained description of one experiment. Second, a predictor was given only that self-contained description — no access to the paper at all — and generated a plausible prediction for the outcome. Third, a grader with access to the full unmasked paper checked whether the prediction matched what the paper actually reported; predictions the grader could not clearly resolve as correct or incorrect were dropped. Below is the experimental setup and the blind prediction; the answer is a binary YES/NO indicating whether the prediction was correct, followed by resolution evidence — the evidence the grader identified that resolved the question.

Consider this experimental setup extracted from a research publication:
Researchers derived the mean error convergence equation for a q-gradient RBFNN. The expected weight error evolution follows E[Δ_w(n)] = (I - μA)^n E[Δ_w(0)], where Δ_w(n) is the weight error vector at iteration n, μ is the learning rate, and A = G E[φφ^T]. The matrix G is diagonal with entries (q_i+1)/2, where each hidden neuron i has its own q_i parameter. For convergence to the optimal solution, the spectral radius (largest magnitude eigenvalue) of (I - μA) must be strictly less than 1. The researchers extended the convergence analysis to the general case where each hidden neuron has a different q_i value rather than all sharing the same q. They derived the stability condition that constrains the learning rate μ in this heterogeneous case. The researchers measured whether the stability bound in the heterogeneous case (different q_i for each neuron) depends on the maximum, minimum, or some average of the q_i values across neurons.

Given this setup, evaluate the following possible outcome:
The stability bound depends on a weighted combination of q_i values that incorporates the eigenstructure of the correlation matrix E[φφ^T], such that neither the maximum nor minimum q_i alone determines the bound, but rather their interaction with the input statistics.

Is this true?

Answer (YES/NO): NO